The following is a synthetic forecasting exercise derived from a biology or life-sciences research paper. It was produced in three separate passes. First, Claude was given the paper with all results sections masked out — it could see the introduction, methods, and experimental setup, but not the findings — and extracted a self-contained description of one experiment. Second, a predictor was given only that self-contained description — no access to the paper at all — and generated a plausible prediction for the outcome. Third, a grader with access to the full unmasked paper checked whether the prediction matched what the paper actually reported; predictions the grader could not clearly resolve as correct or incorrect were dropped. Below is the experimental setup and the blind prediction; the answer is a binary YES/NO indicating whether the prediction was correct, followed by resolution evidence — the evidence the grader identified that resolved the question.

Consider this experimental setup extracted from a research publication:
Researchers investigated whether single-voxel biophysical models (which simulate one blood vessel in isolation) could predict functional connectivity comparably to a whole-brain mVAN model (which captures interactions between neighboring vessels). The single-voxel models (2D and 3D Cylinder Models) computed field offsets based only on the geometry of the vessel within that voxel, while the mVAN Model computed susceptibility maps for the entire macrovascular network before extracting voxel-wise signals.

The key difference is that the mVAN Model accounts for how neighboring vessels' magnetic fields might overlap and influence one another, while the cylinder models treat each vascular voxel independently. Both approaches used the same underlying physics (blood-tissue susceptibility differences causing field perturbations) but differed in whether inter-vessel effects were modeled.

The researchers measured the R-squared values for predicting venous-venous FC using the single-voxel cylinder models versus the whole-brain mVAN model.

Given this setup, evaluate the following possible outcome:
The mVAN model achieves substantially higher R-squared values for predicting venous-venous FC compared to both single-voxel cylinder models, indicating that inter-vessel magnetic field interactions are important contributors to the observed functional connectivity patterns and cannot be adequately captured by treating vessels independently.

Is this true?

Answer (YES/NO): NO